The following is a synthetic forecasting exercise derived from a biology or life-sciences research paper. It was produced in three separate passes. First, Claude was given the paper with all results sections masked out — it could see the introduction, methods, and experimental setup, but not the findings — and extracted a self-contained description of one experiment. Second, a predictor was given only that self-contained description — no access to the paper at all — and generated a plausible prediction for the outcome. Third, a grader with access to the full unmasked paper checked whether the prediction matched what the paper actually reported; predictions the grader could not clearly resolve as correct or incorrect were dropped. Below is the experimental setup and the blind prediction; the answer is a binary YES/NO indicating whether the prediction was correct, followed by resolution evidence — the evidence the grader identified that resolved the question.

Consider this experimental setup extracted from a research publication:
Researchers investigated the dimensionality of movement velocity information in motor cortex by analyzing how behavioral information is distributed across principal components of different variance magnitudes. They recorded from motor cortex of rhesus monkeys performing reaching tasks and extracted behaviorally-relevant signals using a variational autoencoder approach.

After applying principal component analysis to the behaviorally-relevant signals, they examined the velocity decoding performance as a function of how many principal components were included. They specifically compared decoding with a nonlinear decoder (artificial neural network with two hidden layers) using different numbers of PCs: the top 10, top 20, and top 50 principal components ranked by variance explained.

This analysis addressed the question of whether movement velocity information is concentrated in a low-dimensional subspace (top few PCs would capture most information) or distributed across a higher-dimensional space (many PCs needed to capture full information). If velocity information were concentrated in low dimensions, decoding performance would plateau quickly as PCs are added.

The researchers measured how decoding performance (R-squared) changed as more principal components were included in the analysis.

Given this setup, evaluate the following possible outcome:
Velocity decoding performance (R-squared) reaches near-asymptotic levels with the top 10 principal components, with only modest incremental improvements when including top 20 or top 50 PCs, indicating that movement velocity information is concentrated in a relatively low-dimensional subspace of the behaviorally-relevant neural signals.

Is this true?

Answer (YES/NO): NO